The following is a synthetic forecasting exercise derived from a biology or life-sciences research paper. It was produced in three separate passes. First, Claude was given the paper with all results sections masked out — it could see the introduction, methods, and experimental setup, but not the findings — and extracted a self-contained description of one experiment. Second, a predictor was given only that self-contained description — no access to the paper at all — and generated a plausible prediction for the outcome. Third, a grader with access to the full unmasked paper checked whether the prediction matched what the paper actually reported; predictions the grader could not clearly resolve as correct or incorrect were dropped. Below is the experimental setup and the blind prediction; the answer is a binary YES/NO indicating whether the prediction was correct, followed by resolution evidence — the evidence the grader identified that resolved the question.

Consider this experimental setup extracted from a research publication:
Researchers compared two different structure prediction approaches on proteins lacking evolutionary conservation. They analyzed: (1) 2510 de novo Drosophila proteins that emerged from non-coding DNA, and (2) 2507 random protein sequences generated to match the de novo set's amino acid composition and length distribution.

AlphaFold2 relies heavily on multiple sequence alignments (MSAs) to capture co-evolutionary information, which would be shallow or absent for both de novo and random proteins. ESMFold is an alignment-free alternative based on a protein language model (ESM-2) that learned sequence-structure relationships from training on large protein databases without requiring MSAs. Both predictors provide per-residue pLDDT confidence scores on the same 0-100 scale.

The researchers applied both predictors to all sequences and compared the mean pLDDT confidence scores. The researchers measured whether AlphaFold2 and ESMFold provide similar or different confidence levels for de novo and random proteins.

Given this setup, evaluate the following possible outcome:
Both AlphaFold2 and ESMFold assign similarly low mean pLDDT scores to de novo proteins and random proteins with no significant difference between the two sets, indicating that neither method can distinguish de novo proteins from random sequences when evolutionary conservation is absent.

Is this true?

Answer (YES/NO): NO